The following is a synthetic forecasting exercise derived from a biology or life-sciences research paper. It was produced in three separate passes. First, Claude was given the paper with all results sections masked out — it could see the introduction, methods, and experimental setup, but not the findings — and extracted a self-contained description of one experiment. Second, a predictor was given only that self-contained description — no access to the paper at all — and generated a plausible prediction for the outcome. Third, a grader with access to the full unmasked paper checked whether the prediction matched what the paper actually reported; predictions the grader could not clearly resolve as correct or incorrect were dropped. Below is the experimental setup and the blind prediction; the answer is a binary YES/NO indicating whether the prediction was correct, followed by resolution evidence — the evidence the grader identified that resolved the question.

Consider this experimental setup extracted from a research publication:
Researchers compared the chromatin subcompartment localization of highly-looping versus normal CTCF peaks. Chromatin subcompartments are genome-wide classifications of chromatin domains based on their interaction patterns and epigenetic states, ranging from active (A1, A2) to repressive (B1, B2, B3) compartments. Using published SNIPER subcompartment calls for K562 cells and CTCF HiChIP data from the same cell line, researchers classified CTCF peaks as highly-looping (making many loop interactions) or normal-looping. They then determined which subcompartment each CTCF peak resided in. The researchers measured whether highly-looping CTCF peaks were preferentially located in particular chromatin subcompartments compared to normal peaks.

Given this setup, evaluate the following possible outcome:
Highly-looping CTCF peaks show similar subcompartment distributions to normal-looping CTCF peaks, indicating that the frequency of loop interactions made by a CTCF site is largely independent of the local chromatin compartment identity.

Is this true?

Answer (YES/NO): NO